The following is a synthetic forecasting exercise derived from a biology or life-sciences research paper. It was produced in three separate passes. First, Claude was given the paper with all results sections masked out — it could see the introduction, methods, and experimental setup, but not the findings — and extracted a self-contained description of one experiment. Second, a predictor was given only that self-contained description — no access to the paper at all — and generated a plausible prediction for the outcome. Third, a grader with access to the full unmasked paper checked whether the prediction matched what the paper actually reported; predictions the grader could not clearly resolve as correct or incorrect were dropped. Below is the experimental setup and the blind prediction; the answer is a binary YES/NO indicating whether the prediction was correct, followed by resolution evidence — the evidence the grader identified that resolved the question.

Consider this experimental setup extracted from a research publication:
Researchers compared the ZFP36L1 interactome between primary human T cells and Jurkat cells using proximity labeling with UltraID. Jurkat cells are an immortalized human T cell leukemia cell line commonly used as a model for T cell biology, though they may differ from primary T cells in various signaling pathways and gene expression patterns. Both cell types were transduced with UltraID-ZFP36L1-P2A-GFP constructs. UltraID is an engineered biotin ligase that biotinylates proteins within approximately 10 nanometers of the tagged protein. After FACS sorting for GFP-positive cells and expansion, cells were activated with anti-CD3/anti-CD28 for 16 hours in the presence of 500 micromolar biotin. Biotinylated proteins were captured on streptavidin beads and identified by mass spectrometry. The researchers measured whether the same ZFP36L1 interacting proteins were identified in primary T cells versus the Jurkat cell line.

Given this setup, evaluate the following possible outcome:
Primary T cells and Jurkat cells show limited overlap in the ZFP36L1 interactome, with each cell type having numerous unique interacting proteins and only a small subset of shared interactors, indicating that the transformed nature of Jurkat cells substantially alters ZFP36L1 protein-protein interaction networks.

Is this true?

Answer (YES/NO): NO